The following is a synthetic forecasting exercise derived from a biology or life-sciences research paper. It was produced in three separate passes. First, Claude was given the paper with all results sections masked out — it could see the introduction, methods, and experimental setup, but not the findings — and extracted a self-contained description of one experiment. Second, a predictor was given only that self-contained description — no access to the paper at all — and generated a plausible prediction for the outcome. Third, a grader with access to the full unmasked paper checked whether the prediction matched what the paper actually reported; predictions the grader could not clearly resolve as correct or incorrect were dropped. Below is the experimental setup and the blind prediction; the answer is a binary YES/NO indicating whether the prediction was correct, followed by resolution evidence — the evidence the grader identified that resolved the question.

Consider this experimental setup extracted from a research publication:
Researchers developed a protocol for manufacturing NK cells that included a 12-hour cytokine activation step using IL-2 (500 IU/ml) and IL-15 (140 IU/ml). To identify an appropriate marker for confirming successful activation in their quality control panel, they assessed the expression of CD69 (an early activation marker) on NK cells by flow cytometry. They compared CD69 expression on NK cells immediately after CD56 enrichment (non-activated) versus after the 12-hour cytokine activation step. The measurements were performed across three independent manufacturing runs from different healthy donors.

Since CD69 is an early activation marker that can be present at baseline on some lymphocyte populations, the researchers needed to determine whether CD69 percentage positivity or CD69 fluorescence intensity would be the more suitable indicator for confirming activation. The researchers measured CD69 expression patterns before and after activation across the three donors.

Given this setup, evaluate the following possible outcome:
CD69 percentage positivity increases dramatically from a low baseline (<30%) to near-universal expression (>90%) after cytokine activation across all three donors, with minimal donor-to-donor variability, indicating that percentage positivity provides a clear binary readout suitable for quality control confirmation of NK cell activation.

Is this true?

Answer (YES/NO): NO